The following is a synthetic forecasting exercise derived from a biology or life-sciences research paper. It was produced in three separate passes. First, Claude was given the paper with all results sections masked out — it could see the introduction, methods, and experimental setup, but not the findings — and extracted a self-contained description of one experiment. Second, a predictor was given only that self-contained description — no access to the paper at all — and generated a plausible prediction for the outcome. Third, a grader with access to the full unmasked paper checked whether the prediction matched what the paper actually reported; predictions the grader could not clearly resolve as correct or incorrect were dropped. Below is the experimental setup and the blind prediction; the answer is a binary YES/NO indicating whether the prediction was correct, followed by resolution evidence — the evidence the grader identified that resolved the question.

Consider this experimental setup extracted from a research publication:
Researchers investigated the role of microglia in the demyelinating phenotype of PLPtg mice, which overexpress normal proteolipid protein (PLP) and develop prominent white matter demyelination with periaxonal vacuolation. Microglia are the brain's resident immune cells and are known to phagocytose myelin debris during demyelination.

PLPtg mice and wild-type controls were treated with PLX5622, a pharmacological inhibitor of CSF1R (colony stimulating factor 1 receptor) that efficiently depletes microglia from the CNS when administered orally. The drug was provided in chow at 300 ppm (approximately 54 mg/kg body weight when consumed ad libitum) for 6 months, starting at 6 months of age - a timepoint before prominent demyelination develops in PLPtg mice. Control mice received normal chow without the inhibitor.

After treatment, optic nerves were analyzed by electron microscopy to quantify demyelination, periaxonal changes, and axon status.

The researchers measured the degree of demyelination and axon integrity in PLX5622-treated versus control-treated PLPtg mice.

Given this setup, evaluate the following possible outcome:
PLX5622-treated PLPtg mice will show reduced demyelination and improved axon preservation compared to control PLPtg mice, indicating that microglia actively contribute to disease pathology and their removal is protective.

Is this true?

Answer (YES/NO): NO